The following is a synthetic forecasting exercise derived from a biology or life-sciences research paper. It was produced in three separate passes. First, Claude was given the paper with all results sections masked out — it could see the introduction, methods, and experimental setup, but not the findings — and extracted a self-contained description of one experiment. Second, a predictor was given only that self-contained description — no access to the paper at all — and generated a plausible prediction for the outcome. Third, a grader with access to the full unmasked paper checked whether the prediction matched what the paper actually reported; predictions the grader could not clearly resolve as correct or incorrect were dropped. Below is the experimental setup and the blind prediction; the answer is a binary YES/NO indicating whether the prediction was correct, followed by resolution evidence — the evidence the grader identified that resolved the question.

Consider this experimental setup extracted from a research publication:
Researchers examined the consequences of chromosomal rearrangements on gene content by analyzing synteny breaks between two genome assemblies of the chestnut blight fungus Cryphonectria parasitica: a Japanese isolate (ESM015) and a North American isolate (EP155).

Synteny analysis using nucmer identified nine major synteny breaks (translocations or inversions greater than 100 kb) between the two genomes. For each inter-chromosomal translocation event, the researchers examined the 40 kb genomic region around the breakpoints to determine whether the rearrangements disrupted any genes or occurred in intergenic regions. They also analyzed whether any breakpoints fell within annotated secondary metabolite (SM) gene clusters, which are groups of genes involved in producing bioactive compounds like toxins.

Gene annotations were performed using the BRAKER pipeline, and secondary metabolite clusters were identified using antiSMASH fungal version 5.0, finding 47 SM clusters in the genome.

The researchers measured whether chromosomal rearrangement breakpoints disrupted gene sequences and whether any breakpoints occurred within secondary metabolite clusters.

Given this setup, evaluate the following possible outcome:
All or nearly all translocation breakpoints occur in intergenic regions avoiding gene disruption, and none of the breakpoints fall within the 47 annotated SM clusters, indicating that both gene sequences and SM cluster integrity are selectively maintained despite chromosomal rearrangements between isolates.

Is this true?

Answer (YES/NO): NO